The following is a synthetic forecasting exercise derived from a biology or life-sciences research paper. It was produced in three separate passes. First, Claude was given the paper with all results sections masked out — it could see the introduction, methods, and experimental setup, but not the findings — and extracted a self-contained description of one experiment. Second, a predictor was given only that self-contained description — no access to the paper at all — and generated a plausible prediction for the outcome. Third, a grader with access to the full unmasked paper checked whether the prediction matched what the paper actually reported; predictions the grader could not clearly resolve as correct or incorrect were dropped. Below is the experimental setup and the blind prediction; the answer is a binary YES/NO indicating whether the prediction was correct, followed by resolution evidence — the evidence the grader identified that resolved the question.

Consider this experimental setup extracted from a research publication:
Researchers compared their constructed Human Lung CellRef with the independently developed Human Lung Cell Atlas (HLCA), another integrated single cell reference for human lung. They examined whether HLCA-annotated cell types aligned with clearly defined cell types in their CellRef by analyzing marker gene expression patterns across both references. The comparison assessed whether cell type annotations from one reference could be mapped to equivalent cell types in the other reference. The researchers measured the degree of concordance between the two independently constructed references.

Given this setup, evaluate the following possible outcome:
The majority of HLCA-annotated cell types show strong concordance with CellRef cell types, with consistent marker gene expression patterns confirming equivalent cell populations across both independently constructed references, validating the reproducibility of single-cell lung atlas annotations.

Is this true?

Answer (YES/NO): YES